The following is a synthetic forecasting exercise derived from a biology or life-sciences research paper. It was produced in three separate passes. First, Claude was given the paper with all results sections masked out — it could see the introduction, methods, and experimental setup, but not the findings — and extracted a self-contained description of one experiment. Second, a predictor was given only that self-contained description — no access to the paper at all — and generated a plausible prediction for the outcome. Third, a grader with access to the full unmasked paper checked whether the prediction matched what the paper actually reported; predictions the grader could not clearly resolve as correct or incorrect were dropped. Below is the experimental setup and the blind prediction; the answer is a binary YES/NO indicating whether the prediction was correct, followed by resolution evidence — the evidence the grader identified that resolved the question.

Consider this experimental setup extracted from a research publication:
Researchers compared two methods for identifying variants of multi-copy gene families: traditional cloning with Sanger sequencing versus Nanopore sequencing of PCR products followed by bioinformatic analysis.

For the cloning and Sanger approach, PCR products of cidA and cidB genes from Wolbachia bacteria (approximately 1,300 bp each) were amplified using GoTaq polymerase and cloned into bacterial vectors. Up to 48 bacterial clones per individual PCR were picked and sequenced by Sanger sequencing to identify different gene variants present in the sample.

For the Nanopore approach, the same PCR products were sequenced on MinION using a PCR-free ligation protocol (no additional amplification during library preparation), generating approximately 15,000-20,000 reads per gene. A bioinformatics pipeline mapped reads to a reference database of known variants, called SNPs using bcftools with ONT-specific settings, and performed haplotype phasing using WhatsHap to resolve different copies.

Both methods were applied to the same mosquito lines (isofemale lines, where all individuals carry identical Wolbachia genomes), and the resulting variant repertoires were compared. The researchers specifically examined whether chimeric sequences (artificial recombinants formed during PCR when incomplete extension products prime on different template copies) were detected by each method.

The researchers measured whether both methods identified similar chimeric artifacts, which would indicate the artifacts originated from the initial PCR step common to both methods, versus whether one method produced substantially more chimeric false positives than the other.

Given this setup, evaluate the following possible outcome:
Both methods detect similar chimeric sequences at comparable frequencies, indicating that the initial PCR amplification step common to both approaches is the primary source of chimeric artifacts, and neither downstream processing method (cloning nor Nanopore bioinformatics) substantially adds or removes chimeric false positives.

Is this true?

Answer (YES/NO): NO